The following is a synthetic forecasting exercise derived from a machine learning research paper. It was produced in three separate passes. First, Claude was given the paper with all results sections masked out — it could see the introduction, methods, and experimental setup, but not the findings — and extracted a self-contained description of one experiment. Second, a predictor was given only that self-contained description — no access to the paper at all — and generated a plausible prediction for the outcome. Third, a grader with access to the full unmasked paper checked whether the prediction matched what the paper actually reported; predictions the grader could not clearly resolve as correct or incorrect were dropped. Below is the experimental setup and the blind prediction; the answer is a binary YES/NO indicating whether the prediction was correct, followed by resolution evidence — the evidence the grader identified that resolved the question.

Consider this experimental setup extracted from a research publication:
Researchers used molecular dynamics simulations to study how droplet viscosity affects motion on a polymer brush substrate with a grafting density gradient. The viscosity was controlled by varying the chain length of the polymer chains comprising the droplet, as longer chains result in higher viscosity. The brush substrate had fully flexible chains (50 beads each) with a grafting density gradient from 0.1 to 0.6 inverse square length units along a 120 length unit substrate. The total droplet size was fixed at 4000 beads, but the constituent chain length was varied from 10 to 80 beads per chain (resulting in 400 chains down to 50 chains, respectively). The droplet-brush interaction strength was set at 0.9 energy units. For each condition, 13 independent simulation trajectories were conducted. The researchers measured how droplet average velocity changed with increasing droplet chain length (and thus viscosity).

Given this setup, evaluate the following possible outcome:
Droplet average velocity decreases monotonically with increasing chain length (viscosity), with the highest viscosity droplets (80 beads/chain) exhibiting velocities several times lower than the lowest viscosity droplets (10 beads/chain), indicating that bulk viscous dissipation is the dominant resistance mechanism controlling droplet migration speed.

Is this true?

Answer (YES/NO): NO